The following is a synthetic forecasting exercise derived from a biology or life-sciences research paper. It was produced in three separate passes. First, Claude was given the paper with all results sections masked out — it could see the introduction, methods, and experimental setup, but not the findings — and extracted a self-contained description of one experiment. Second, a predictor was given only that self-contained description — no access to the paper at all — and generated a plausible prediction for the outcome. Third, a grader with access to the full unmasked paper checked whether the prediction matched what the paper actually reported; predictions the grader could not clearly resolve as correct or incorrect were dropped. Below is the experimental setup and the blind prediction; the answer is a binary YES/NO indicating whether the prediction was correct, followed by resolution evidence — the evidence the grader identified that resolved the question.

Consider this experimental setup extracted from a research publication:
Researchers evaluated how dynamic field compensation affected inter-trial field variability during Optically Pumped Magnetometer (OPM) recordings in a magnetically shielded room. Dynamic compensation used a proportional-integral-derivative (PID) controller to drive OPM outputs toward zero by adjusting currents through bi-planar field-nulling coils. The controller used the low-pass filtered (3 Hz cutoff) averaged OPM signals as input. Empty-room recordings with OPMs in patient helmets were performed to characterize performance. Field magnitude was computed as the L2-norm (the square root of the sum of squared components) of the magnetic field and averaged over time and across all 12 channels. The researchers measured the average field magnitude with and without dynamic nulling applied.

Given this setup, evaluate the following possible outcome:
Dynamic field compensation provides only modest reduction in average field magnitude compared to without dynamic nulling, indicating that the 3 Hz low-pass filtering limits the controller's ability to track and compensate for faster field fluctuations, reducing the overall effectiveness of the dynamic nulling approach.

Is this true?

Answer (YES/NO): NO